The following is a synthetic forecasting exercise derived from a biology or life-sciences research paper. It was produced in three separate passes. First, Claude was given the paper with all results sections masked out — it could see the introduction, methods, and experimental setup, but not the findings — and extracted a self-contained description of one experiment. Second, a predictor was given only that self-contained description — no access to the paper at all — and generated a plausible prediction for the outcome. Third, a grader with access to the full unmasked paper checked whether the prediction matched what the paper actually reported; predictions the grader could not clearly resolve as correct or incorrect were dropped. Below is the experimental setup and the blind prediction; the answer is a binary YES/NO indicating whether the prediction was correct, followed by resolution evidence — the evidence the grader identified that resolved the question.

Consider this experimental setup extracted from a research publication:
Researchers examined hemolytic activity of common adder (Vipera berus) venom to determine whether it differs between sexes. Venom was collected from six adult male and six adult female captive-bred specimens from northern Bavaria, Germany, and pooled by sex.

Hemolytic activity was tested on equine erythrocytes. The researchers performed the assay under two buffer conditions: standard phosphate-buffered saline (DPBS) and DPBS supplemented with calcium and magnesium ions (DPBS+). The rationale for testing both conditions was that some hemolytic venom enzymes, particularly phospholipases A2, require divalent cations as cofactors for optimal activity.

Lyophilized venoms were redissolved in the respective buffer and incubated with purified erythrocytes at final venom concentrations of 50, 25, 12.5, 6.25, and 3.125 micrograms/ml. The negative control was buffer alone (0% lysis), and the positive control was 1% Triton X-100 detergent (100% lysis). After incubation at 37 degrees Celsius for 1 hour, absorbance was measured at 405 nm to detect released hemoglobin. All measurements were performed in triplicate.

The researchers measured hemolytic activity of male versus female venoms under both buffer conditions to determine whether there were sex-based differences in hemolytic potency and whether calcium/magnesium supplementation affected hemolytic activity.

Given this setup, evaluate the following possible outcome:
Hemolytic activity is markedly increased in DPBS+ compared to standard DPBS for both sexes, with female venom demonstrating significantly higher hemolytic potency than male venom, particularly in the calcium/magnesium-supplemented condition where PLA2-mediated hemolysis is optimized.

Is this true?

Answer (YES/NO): NO